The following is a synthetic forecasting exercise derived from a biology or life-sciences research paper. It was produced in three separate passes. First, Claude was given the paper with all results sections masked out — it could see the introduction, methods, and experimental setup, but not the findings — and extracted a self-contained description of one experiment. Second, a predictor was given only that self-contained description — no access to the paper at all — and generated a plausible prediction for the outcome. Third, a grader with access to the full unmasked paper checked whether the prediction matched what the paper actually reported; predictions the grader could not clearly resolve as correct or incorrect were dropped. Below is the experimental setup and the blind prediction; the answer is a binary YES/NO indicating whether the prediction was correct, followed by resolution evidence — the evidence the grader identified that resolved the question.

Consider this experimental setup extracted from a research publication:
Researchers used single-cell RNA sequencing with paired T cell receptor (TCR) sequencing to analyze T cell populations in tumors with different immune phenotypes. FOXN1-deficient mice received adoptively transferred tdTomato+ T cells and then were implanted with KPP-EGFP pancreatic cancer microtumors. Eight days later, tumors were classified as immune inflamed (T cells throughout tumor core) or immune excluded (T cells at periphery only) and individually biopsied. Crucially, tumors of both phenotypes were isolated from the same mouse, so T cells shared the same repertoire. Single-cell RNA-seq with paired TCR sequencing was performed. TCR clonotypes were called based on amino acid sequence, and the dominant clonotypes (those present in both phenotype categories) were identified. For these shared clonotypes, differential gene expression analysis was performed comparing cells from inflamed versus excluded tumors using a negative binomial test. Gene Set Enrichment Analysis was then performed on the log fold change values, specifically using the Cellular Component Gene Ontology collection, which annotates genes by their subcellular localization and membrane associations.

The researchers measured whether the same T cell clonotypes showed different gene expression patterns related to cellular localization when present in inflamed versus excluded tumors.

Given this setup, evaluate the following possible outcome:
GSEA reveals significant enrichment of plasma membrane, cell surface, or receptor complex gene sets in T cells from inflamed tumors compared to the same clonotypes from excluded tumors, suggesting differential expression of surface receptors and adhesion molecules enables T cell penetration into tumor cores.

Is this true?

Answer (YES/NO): NO